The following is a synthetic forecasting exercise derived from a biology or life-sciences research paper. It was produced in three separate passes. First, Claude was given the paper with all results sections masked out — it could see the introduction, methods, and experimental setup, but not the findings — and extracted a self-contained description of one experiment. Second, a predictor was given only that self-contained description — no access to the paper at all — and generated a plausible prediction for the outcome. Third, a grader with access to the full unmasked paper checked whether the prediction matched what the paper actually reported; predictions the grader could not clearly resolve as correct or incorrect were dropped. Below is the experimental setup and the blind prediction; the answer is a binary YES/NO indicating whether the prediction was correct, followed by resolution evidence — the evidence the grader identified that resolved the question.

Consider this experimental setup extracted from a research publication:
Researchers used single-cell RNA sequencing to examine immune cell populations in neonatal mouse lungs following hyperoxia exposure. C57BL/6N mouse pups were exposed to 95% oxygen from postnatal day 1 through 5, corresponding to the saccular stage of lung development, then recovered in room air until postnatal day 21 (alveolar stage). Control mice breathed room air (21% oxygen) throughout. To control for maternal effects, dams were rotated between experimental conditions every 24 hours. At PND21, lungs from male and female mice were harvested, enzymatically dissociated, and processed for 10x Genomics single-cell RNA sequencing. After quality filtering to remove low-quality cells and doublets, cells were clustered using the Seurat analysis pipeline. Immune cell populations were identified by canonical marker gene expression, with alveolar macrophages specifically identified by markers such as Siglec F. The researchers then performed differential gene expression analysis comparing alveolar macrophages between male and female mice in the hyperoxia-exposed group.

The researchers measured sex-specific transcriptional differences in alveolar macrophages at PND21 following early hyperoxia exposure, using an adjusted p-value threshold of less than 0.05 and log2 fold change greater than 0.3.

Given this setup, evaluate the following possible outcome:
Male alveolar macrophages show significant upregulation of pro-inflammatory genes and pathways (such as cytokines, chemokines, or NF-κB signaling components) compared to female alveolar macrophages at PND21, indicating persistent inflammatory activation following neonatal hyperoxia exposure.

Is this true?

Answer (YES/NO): NO